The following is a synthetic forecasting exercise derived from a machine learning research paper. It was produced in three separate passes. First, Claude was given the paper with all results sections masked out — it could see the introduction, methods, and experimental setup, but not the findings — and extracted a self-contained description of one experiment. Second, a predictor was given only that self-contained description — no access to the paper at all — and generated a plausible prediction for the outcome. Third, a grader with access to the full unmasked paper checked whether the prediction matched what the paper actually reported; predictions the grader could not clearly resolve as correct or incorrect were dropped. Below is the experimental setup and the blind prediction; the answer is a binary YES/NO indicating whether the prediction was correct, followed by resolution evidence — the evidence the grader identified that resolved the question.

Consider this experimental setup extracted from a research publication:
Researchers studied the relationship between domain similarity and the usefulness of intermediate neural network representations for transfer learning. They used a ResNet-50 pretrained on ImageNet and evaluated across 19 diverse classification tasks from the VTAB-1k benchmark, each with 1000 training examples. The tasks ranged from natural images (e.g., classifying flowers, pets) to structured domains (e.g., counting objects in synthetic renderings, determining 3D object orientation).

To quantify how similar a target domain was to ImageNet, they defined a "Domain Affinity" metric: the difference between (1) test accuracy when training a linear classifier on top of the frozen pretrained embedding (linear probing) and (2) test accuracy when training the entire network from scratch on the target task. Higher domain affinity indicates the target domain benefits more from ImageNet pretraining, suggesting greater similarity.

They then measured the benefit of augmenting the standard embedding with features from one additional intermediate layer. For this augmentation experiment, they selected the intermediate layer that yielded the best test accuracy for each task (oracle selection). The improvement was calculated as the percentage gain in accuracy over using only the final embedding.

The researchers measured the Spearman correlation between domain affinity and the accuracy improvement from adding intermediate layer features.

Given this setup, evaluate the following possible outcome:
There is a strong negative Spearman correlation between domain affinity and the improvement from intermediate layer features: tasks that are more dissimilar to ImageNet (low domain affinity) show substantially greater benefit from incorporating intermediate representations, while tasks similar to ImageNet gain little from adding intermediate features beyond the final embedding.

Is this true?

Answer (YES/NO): YES